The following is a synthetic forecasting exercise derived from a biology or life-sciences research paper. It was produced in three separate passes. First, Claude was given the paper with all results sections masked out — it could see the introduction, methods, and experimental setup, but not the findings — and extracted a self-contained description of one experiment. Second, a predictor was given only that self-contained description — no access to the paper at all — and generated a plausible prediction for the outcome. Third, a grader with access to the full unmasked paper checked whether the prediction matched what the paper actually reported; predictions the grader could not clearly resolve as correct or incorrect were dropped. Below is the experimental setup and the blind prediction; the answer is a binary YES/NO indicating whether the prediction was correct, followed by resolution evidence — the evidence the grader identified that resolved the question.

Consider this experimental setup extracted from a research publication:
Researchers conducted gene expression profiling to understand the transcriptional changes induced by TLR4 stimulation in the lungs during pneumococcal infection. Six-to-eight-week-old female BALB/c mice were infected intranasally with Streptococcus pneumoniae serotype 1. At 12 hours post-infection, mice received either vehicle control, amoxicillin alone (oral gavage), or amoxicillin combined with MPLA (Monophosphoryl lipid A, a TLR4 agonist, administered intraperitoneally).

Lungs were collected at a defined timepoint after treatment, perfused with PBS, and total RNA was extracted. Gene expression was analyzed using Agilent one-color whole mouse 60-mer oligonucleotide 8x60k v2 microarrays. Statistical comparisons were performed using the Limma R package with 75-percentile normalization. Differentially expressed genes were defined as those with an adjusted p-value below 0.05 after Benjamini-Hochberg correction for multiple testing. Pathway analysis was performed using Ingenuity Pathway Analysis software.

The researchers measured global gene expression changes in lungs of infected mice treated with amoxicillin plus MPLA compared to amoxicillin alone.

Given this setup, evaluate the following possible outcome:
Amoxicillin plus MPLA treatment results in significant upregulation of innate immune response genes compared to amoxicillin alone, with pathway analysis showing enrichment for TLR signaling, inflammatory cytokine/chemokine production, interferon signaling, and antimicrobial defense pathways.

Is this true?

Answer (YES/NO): NO